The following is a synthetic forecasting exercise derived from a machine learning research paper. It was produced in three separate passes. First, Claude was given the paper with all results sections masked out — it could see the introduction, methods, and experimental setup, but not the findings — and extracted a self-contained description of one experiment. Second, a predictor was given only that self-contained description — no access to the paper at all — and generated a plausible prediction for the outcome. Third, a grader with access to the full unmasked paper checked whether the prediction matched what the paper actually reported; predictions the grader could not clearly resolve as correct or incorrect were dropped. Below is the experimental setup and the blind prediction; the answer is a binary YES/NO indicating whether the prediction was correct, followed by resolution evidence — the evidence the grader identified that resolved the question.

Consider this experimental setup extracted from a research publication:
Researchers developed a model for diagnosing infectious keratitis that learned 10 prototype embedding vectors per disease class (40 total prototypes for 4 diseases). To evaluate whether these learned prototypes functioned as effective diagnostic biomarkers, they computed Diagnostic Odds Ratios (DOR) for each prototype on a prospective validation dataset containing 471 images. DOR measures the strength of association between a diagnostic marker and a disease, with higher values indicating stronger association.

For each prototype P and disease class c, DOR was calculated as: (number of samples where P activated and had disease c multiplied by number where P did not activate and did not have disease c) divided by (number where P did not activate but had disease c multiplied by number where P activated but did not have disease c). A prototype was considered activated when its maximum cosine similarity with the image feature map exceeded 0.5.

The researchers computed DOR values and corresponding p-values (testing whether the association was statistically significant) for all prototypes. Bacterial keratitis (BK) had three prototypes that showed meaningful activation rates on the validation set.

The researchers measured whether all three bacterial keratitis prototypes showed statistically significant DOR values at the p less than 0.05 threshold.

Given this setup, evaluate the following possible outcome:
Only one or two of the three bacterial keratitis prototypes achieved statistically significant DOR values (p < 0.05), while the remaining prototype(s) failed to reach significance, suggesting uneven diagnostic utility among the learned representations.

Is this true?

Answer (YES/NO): YES